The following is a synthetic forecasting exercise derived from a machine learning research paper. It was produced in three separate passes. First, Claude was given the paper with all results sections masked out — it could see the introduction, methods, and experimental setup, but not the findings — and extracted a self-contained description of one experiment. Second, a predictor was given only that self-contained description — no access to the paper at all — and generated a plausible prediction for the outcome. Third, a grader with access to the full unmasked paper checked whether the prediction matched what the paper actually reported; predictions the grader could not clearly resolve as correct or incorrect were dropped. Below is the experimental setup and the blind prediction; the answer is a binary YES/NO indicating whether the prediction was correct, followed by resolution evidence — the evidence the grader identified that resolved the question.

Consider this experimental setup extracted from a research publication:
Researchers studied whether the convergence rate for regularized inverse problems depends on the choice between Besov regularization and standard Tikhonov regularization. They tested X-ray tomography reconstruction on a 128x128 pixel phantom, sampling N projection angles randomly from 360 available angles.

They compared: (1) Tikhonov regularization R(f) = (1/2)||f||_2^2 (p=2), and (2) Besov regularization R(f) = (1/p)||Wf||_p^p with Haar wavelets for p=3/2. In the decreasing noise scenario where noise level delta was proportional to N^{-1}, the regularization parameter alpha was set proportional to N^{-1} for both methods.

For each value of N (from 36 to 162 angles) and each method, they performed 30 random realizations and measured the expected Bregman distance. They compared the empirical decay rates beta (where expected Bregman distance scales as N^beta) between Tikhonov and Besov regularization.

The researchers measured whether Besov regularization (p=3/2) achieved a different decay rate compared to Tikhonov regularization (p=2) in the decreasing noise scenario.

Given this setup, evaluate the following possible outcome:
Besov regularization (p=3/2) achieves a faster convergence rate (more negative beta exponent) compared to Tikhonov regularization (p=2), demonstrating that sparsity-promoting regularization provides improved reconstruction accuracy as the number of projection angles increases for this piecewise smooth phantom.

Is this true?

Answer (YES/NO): NO